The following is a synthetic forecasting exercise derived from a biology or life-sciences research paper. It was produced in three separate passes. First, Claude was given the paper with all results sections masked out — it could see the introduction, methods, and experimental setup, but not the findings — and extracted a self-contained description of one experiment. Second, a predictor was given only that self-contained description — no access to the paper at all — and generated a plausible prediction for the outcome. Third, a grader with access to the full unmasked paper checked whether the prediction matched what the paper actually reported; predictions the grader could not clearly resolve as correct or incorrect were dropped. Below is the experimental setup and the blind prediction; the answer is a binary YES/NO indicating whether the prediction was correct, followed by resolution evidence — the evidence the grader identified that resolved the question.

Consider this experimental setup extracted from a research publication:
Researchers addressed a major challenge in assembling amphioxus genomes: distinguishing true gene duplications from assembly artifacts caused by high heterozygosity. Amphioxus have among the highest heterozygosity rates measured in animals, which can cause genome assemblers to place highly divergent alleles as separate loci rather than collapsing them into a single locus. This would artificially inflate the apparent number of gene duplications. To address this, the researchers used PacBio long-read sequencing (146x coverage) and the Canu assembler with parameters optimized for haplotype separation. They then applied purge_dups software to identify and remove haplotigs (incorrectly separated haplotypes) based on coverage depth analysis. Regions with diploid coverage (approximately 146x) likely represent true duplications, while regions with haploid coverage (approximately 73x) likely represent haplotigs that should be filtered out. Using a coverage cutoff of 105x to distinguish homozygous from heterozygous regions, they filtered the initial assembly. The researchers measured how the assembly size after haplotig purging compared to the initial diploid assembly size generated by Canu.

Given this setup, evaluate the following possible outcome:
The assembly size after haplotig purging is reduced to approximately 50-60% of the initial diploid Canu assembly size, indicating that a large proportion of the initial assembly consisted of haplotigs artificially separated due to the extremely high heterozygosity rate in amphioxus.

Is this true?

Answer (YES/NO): YES